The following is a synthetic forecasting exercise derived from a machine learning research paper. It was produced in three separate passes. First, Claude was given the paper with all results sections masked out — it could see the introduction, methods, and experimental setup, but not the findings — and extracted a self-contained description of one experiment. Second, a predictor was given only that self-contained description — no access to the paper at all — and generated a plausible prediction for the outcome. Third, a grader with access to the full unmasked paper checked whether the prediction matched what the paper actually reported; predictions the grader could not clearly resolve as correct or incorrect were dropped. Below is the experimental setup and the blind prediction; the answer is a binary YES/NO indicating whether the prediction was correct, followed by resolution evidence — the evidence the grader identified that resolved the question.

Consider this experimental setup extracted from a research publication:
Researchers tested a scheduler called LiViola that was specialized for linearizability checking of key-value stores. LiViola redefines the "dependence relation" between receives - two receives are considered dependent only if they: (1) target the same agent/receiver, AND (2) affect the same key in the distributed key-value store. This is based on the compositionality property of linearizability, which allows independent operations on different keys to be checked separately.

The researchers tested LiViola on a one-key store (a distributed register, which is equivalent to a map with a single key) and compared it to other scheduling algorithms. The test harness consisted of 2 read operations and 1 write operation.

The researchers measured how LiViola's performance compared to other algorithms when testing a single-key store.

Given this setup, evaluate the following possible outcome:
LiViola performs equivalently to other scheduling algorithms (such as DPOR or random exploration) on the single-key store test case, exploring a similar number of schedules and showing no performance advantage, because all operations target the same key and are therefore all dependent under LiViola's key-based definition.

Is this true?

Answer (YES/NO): NO